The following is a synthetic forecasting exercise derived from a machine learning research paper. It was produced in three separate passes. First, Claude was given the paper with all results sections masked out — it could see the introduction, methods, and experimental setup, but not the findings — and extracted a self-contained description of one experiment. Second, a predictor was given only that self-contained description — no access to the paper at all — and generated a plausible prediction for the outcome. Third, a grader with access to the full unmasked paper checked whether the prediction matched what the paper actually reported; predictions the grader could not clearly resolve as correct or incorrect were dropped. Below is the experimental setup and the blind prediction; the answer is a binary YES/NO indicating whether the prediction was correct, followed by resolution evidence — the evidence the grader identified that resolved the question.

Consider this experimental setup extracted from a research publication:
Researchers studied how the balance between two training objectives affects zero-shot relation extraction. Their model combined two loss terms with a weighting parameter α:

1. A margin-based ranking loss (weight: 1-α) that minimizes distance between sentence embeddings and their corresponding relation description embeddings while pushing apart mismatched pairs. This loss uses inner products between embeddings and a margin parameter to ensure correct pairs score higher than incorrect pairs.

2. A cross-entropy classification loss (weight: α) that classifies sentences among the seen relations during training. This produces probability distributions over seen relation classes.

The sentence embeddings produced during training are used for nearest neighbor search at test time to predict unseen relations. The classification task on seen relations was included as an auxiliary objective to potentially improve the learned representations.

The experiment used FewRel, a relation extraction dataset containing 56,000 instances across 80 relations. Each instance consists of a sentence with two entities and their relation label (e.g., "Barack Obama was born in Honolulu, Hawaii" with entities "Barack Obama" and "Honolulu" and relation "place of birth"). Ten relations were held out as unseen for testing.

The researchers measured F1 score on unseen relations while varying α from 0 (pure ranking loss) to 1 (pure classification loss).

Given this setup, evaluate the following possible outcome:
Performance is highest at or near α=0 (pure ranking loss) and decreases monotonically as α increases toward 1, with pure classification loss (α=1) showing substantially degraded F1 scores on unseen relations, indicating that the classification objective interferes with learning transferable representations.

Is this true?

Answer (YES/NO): NO